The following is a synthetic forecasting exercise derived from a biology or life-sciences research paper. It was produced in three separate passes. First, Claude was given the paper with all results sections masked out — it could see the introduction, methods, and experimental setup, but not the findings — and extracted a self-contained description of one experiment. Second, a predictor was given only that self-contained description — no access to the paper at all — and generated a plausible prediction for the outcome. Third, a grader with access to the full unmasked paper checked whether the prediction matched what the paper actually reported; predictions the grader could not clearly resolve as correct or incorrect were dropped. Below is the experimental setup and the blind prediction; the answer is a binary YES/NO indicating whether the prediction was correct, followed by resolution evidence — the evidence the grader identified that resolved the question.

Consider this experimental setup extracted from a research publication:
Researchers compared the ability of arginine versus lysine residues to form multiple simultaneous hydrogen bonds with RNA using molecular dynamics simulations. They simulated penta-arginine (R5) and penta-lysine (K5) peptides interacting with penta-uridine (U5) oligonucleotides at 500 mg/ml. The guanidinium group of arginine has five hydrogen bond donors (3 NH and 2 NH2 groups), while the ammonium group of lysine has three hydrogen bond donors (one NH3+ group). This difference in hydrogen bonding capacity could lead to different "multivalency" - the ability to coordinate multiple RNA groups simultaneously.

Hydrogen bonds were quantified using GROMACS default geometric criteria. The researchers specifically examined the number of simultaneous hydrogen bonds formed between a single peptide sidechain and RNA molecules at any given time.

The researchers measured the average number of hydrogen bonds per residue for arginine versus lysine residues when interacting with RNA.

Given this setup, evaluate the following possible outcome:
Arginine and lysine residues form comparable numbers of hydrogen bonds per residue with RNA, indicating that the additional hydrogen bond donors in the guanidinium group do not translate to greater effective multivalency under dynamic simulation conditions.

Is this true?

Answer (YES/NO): NO